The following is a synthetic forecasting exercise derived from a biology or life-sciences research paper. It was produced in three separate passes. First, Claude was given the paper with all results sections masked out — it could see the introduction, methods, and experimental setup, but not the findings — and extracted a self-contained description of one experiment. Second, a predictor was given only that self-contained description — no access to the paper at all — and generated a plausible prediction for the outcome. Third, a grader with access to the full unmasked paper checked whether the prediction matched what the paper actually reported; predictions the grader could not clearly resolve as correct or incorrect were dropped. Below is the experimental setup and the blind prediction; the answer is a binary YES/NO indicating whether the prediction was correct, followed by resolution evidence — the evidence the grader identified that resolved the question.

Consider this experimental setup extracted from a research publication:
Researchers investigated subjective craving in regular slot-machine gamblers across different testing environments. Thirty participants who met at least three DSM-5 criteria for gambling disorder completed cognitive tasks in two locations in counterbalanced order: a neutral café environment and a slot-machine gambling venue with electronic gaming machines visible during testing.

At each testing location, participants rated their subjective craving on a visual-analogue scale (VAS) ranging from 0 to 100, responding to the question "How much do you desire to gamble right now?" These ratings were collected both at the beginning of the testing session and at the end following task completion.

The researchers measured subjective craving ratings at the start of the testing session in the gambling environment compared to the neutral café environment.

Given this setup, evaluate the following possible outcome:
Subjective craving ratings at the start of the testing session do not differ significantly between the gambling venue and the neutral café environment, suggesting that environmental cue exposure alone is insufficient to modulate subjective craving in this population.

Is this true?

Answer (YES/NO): NO